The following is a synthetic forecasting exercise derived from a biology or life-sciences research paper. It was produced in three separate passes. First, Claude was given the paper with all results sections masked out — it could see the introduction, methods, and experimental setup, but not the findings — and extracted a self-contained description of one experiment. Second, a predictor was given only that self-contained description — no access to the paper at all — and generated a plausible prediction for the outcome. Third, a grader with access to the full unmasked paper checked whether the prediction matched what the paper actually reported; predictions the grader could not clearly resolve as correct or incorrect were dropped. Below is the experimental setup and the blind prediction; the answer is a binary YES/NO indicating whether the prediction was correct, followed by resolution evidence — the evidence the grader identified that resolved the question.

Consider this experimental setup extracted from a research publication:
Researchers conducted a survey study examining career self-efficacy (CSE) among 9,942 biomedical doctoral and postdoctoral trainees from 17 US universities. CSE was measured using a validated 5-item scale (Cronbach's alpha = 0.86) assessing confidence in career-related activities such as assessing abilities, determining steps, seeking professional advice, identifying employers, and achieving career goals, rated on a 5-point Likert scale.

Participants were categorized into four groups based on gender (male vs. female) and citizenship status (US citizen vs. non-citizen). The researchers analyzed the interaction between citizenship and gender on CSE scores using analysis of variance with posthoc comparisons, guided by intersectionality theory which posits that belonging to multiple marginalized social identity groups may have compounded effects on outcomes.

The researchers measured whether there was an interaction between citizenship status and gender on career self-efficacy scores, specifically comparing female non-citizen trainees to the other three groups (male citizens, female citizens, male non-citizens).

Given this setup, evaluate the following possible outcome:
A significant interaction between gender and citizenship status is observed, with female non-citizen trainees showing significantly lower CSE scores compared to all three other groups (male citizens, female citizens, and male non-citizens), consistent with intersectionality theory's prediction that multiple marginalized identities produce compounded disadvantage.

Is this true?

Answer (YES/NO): YES